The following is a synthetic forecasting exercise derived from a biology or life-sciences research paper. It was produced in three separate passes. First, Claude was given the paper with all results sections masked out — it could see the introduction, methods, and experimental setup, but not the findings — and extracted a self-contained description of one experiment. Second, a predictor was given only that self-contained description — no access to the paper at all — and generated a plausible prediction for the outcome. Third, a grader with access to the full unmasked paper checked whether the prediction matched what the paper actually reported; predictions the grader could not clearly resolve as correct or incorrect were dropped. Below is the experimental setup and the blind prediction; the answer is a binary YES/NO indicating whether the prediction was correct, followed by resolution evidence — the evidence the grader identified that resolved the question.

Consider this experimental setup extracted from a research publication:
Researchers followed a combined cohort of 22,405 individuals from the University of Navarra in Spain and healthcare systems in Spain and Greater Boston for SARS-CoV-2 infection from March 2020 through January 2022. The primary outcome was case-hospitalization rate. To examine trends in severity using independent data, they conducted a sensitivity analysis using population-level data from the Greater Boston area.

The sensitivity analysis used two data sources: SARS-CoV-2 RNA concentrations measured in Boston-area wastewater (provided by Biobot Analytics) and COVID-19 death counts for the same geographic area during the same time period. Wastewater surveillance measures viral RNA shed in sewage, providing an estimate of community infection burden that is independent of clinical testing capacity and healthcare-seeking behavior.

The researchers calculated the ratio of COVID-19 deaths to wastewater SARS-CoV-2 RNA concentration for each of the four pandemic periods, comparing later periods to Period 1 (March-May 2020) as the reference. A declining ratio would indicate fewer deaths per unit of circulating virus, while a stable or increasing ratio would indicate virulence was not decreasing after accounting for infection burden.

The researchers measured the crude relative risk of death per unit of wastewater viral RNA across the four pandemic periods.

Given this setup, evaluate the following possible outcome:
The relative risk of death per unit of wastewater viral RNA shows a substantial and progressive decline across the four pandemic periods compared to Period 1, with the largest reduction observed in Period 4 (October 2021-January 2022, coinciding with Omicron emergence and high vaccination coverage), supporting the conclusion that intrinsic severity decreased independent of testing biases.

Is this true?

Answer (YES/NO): YES